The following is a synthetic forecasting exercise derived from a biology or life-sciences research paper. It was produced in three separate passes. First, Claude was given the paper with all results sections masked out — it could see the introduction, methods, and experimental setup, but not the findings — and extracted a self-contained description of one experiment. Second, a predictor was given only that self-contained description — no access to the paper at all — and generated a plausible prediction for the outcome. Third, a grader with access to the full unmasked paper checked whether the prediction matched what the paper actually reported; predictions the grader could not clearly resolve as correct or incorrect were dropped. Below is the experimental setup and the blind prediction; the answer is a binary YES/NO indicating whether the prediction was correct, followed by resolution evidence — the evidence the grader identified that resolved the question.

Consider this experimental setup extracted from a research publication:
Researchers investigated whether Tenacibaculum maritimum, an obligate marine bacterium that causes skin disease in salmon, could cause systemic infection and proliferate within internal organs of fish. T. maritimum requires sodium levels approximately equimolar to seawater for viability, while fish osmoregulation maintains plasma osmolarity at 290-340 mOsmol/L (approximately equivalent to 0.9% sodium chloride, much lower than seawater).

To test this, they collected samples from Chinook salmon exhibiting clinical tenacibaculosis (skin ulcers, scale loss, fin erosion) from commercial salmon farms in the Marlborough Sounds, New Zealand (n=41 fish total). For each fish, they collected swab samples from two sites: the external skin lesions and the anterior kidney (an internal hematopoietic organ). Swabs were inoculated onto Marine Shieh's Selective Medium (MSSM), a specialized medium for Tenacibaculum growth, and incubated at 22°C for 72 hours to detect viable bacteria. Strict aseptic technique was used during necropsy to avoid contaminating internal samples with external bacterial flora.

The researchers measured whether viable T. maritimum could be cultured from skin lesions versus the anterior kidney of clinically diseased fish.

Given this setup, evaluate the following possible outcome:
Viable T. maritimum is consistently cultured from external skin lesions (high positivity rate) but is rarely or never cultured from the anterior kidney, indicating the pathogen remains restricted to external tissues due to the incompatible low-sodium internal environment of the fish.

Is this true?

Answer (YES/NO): YES